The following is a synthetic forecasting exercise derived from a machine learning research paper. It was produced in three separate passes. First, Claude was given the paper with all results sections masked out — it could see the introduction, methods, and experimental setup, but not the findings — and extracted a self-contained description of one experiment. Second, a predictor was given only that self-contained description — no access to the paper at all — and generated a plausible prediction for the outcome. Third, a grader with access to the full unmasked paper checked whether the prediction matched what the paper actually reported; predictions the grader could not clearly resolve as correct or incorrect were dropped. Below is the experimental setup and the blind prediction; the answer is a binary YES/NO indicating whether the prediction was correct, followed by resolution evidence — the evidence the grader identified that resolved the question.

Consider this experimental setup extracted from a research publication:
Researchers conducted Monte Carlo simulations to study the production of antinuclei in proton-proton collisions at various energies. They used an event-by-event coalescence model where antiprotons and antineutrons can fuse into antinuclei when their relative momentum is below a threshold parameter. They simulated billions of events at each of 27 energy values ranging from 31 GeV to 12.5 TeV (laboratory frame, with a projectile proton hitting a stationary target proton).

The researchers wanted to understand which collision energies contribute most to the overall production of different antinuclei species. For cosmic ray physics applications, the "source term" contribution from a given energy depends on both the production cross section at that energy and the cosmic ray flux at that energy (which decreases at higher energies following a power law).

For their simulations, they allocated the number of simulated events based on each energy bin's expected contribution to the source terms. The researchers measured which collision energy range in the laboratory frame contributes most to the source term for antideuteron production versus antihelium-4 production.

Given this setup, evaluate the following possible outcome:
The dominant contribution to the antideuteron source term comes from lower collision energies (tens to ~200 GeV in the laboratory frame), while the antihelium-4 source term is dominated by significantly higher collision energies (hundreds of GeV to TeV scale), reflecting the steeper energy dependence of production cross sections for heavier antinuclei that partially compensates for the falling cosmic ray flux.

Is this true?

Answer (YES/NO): YES